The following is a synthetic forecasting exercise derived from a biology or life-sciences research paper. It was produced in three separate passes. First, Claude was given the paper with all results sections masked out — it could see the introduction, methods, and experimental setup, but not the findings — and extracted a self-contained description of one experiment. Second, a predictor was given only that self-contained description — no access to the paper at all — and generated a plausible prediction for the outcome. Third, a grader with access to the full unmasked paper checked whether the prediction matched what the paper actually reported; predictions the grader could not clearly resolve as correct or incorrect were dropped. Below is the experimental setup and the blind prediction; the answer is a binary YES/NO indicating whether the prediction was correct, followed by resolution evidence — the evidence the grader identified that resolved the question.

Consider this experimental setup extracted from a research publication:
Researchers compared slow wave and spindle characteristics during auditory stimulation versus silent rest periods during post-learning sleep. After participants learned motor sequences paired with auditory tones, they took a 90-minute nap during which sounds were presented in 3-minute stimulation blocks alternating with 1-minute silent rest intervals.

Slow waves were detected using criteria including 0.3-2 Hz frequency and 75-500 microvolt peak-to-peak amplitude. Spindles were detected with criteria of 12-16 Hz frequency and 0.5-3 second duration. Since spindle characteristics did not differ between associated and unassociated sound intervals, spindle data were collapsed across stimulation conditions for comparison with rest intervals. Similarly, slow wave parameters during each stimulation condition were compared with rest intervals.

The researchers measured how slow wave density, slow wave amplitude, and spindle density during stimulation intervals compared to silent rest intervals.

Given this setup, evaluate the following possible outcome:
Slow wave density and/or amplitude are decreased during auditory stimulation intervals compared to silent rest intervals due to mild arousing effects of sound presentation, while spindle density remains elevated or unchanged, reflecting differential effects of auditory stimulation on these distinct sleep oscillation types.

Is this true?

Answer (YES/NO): NO